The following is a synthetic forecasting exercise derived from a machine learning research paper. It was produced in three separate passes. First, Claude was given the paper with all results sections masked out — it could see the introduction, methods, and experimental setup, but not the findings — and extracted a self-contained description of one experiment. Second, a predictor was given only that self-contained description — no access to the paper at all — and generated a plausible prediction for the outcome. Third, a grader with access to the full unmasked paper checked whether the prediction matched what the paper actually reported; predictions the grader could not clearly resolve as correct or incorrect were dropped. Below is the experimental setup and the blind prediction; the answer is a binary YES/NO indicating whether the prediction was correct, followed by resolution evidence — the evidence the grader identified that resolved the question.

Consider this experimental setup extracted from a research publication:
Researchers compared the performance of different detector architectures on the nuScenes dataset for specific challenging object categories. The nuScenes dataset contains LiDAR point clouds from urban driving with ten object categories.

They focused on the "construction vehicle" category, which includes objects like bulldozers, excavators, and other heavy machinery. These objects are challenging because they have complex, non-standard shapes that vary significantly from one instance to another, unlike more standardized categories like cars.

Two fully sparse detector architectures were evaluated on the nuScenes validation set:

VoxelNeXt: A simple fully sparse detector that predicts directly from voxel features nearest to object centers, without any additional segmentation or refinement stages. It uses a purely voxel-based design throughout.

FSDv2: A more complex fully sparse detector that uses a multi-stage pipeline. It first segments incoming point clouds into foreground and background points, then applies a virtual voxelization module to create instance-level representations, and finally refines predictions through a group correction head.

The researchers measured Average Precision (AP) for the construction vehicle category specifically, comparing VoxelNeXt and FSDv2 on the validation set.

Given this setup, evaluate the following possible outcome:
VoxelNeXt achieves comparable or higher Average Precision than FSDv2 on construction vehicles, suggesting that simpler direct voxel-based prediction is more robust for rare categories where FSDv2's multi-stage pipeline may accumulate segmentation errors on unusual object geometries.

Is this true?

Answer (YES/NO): NO